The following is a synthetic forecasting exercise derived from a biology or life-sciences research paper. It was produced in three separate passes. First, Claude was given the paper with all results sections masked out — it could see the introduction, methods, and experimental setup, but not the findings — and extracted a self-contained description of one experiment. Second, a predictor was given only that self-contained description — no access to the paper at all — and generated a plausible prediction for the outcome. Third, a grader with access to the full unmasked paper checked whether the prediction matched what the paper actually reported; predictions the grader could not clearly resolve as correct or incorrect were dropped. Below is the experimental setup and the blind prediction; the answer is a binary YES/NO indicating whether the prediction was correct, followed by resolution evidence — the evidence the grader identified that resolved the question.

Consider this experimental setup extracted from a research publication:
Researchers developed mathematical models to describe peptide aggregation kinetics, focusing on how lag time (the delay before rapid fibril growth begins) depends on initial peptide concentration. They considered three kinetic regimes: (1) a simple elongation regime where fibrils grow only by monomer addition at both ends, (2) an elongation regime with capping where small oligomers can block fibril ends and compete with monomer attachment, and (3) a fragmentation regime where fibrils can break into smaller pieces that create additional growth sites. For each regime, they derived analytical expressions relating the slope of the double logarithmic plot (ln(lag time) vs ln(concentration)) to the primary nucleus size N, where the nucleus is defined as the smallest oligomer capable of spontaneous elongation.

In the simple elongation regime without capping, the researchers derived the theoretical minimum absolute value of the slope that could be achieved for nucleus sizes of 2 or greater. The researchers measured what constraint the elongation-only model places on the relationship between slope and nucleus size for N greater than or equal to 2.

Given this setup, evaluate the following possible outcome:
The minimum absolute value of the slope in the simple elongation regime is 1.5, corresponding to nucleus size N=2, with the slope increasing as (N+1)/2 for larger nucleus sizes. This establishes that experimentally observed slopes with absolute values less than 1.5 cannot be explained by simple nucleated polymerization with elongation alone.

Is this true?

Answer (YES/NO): NO